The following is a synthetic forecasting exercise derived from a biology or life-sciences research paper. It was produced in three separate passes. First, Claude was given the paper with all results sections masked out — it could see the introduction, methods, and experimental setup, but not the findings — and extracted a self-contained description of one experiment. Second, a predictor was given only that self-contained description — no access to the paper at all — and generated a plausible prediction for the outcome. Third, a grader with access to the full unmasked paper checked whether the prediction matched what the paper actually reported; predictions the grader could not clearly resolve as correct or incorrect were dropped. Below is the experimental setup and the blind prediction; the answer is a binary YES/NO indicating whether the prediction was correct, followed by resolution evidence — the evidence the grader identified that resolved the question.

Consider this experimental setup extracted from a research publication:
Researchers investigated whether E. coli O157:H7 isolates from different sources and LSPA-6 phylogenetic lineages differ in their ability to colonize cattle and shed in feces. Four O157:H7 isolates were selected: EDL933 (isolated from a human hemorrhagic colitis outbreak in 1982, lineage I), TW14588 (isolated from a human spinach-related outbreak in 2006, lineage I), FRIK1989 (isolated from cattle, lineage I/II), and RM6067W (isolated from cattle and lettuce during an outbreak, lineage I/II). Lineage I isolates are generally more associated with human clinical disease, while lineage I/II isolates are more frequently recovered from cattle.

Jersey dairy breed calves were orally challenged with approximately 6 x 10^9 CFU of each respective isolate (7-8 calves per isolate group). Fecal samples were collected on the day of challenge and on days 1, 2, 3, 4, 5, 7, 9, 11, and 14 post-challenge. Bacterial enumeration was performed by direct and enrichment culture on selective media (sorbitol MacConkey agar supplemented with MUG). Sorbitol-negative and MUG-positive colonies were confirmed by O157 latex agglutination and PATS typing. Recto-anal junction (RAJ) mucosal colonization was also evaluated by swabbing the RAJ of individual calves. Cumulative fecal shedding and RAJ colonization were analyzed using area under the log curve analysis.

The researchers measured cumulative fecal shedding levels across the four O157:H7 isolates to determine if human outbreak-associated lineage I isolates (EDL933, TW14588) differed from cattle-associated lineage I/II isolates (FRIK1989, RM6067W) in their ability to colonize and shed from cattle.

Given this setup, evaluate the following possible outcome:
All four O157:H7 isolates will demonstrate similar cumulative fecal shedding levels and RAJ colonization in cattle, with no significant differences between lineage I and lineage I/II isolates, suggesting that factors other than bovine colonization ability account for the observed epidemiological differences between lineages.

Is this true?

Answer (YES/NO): YES